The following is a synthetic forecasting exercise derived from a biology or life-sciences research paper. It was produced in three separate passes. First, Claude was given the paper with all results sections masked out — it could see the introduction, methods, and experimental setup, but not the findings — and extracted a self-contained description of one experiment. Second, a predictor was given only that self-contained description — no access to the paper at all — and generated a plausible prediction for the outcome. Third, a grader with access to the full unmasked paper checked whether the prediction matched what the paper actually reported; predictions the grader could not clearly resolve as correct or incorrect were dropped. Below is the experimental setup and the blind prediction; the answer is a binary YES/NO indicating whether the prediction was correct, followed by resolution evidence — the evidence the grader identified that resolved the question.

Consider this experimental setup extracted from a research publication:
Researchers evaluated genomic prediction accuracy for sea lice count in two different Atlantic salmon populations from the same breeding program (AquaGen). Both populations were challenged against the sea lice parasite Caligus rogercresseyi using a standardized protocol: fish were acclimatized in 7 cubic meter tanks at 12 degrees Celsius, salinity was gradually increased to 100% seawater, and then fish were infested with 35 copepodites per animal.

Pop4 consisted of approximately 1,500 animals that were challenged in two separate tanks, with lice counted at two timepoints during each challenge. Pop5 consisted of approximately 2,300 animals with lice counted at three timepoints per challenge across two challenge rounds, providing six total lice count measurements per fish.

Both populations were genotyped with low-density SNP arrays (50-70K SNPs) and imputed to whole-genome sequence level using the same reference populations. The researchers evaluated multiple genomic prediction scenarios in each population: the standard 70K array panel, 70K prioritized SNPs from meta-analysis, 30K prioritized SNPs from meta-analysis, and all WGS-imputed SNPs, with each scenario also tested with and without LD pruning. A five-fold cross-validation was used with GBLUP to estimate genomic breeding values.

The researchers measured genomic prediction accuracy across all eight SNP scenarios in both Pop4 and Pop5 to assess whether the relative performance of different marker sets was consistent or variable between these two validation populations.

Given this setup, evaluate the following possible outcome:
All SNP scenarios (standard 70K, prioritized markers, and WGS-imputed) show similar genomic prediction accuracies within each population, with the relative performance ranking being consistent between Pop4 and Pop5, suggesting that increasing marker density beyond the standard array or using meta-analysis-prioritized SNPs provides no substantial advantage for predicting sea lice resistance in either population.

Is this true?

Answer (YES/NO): NO